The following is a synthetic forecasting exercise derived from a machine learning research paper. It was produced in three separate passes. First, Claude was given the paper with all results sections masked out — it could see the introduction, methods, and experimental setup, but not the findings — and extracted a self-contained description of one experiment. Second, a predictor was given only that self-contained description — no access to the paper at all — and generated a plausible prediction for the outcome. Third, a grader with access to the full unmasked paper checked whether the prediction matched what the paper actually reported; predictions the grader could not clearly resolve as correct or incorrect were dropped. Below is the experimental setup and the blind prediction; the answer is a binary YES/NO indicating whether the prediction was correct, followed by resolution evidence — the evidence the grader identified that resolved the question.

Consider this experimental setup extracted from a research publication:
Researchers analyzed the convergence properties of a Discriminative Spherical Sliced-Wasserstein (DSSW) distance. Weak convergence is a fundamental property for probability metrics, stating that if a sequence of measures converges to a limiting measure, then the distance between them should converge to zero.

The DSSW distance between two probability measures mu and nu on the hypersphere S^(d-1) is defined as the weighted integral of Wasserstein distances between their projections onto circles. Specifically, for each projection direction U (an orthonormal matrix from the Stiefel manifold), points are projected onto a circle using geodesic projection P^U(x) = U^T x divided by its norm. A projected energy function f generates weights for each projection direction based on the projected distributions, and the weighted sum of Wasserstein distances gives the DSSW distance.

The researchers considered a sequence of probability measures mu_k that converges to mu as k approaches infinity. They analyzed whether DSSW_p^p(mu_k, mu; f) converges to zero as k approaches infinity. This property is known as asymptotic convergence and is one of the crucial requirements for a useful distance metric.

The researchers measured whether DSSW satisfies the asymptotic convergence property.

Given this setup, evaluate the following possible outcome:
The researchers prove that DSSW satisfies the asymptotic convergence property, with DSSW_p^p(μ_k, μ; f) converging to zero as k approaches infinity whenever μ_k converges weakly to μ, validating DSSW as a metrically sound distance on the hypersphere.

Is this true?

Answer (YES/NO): YES